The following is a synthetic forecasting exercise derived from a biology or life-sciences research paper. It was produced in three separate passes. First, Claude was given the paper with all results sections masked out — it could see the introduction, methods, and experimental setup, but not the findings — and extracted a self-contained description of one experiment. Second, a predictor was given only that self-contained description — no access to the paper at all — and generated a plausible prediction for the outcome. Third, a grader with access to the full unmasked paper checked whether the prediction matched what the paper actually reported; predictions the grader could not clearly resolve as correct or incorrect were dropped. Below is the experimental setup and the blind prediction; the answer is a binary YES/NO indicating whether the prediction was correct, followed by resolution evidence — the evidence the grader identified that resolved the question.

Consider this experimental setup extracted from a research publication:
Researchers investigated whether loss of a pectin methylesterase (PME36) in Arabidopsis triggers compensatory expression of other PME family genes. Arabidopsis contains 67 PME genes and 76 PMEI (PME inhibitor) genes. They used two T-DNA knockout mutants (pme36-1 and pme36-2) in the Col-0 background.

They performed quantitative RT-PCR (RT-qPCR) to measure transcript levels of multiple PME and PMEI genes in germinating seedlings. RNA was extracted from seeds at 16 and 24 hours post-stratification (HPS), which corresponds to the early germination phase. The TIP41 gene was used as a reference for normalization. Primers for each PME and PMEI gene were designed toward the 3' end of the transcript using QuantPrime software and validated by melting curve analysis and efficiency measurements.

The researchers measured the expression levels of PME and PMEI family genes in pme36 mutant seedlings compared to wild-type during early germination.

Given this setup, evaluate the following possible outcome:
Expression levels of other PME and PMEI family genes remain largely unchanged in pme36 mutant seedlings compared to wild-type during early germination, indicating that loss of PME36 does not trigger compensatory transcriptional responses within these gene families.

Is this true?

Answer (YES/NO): NO